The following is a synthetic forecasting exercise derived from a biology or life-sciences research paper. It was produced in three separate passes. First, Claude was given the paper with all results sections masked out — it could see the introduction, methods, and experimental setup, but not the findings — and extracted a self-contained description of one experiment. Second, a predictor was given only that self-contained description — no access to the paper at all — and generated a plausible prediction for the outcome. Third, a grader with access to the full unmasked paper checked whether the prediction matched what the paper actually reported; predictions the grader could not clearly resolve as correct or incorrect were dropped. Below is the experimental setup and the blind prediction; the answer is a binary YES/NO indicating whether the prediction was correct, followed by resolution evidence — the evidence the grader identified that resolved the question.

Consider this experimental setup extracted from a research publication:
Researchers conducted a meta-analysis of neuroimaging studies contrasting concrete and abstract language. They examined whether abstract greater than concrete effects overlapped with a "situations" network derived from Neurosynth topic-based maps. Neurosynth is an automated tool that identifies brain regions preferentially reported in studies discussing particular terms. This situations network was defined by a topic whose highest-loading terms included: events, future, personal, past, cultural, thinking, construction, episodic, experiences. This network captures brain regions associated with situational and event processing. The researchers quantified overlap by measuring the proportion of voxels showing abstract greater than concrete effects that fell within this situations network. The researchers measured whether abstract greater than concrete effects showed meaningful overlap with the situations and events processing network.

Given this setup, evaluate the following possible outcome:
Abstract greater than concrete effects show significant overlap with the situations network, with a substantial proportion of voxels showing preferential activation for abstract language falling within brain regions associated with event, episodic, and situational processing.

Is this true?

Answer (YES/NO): YES